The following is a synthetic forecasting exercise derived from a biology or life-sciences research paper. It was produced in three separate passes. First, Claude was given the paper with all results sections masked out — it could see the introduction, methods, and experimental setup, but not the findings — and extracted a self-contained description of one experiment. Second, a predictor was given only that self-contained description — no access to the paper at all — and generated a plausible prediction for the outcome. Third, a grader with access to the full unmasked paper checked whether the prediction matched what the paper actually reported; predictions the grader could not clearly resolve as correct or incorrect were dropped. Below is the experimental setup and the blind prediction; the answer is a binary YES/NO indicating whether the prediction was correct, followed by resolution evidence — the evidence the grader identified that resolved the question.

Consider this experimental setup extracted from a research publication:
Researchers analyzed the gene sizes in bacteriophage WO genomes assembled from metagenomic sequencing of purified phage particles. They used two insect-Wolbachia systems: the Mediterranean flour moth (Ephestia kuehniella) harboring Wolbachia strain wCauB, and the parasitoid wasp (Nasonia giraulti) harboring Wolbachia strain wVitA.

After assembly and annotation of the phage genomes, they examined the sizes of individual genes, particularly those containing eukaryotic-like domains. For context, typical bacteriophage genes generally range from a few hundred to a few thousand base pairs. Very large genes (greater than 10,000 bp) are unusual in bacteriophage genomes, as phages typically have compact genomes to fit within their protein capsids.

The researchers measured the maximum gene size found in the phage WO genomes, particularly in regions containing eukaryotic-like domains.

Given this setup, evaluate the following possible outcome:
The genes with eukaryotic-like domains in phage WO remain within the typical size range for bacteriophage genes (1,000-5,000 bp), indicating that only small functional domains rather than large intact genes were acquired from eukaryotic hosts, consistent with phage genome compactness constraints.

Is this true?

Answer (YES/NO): NO